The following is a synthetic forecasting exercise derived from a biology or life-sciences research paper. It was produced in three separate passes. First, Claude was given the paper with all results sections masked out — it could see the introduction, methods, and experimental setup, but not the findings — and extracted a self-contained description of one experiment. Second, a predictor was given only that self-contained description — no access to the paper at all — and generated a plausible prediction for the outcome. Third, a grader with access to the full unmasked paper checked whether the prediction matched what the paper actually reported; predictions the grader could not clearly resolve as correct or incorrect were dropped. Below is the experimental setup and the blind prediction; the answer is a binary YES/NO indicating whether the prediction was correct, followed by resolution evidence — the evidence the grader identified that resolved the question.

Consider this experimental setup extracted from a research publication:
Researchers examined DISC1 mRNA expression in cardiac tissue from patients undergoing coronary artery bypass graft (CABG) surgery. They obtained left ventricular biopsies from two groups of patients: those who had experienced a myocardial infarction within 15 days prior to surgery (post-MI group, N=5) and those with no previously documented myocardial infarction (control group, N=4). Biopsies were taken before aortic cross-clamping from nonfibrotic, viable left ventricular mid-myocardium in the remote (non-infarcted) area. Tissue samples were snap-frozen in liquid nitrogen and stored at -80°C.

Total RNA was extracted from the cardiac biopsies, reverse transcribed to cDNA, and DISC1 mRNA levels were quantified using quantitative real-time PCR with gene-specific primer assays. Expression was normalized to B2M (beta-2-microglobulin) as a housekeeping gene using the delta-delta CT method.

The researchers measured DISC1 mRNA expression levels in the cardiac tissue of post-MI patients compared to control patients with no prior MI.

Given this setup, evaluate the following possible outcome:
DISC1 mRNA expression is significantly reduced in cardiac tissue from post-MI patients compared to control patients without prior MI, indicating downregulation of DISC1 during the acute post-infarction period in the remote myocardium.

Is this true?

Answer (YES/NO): NO